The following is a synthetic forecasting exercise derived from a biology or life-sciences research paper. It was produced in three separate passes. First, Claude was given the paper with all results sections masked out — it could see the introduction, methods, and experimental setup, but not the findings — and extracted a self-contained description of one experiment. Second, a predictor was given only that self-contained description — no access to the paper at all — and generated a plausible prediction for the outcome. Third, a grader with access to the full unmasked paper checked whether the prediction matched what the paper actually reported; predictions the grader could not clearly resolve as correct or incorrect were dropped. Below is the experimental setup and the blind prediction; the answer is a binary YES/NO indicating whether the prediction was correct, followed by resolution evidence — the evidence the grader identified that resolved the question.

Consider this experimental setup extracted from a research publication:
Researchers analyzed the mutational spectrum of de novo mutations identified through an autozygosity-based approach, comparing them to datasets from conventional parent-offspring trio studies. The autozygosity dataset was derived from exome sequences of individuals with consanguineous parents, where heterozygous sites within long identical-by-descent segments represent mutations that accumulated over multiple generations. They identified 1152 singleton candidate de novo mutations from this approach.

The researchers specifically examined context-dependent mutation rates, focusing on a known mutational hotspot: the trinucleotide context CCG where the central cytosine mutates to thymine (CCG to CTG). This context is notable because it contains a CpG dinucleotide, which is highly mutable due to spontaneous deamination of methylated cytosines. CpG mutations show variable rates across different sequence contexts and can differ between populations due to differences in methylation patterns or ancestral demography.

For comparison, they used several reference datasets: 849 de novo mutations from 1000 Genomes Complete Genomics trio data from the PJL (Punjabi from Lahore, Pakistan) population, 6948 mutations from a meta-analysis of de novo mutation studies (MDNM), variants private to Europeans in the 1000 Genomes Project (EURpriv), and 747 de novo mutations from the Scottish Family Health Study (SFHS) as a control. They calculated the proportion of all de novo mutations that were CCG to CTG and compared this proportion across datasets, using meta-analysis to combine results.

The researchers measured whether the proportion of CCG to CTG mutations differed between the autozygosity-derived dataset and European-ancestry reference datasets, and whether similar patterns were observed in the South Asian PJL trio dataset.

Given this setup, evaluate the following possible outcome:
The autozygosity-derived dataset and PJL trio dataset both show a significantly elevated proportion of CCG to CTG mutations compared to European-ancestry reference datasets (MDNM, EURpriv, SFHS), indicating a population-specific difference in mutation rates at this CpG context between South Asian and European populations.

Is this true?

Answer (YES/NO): YES